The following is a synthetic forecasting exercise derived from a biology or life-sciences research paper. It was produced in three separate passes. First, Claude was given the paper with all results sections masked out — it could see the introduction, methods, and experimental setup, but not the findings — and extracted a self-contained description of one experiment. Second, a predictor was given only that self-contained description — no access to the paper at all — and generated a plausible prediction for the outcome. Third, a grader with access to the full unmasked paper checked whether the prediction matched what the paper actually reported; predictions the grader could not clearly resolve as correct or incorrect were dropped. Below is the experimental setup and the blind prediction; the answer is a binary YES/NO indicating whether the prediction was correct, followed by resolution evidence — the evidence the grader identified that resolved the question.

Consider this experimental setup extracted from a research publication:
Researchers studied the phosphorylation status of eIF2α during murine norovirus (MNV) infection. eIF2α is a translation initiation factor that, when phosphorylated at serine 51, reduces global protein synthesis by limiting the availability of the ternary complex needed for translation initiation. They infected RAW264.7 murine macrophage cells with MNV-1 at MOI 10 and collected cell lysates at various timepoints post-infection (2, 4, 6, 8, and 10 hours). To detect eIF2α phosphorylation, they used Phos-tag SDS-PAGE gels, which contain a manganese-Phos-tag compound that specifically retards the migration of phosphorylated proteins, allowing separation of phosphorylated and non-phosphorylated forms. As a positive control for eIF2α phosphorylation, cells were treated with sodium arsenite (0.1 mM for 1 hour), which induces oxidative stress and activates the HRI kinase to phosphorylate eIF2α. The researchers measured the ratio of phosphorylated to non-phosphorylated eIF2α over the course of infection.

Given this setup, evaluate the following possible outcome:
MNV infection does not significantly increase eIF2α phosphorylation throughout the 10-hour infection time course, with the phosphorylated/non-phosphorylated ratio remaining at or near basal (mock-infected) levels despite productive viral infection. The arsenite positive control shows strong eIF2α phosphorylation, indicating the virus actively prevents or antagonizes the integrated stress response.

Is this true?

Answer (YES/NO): NO